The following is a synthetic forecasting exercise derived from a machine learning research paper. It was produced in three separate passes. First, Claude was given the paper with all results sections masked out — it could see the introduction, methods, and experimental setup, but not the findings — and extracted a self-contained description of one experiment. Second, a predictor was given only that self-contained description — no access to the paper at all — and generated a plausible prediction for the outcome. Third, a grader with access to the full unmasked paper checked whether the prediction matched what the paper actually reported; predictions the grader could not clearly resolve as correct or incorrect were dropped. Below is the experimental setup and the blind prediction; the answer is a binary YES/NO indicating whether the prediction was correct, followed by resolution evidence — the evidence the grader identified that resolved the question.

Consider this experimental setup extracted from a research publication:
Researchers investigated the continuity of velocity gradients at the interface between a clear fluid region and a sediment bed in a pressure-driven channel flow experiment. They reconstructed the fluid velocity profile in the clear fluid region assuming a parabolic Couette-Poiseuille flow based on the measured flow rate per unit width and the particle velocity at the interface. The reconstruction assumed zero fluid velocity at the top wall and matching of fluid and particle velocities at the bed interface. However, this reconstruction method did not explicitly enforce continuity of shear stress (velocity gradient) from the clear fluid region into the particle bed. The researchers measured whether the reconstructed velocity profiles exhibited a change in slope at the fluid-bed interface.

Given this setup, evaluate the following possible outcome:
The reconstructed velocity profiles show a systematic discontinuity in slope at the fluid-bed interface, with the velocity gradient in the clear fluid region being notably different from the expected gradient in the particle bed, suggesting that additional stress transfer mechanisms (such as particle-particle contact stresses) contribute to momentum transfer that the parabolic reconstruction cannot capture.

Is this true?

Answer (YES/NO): YES